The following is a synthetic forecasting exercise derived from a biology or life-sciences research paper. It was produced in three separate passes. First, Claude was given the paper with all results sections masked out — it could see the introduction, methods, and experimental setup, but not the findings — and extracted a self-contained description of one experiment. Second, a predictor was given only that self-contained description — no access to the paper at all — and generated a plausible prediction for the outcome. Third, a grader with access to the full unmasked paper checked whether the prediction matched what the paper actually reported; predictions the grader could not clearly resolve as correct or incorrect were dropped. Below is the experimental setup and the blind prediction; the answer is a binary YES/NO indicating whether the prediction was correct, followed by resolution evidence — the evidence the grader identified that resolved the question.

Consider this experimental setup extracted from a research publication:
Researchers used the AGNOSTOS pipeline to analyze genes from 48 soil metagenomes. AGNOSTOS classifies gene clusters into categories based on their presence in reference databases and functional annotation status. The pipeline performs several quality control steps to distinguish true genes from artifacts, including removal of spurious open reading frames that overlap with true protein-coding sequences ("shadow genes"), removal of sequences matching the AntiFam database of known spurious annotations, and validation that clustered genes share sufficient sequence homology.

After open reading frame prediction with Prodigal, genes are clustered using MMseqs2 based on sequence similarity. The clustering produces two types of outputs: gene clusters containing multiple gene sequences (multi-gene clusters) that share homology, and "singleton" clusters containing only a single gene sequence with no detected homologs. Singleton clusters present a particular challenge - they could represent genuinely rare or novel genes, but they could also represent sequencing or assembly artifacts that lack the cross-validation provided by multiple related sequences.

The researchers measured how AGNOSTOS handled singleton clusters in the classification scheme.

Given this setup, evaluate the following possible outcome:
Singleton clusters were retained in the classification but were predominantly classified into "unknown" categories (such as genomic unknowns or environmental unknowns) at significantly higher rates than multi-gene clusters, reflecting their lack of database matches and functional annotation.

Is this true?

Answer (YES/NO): NO